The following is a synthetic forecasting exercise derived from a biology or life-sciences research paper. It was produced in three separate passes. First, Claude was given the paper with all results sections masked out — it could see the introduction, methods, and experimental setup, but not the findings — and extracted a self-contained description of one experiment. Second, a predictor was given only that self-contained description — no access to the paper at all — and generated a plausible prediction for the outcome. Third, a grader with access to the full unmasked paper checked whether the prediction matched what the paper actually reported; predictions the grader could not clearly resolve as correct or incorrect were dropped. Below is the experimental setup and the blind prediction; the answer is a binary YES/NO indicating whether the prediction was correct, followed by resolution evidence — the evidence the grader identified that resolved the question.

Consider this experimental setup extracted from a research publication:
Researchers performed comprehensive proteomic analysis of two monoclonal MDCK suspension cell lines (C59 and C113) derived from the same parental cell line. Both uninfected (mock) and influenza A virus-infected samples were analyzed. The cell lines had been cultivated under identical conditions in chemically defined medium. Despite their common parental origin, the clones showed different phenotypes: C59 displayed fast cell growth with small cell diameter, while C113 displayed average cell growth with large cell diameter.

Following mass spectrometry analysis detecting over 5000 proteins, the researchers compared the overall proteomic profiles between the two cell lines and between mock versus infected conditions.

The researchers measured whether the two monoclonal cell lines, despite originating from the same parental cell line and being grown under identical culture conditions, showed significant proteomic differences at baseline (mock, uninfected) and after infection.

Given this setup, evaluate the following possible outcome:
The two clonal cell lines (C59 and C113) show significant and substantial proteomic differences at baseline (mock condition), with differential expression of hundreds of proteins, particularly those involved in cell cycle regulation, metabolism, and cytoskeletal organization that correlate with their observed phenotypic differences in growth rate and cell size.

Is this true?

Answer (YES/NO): YES